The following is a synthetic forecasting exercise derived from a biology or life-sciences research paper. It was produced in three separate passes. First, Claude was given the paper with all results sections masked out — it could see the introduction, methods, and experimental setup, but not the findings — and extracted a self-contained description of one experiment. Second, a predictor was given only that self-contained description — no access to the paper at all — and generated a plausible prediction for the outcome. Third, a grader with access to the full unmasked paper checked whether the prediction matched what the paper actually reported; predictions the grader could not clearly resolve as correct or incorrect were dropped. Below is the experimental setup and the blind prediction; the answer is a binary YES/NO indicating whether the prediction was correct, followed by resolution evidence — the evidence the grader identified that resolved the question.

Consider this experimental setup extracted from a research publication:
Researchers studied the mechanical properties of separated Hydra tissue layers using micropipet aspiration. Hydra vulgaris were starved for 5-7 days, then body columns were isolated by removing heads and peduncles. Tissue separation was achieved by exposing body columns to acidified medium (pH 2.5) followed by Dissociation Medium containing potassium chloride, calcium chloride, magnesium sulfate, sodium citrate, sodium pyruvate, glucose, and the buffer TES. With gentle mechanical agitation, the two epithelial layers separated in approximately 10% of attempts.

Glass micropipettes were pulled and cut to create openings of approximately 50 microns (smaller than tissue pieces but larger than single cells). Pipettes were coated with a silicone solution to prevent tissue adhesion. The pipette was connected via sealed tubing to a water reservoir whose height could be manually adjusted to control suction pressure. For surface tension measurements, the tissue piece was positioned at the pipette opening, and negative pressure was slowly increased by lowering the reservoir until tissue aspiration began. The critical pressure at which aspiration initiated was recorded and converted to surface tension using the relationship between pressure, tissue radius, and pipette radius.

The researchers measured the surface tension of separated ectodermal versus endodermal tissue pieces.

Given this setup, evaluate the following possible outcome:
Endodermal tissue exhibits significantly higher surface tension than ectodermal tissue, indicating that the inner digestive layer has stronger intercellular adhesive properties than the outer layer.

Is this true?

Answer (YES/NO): YES